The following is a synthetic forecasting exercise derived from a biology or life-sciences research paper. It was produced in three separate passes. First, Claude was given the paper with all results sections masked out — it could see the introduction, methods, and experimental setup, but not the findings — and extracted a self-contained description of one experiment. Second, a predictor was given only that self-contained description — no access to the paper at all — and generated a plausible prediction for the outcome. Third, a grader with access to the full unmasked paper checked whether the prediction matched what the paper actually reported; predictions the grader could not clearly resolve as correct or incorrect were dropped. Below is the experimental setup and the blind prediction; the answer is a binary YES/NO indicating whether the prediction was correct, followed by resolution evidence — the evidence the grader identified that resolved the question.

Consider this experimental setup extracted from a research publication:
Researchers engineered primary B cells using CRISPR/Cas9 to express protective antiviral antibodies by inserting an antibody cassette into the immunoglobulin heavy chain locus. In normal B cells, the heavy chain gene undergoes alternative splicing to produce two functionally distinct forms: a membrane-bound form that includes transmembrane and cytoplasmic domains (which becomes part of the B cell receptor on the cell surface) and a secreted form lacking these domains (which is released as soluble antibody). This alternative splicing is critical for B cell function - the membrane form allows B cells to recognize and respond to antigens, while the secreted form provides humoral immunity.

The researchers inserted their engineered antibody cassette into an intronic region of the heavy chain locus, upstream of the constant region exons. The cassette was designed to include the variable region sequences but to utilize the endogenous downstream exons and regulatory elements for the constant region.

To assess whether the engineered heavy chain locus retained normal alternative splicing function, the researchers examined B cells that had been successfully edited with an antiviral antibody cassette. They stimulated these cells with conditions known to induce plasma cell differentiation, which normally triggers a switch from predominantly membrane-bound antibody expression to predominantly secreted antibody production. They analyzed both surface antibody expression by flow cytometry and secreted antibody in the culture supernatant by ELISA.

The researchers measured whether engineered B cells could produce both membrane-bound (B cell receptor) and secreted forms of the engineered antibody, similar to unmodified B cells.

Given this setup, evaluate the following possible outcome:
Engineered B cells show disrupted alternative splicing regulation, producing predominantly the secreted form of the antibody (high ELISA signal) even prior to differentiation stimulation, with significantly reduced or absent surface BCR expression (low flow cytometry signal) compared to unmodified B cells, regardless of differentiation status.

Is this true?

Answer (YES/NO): NO